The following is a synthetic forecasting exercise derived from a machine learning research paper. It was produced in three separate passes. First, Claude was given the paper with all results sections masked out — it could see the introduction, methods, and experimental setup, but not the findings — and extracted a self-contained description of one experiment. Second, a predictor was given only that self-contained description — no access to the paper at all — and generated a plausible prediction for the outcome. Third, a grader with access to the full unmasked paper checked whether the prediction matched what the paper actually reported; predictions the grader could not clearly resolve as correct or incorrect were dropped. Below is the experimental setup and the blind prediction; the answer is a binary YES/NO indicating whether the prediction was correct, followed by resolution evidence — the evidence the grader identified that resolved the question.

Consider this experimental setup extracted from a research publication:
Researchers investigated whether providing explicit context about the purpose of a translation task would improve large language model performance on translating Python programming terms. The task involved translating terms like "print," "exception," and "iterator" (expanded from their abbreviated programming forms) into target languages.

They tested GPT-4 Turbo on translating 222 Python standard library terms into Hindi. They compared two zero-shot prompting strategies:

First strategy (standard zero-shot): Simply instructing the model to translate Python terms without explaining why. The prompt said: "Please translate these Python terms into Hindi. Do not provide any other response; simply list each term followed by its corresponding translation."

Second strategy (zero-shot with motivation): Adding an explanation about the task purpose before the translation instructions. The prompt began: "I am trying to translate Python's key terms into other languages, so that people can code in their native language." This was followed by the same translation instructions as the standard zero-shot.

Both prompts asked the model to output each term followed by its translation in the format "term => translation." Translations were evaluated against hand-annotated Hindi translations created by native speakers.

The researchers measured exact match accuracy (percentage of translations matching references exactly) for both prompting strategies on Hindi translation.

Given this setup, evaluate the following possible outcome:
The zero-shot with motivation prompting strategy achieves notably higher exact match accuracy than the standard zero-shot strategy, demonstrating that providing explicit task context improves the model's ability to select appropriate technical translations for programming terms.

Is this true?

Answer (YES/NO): YES